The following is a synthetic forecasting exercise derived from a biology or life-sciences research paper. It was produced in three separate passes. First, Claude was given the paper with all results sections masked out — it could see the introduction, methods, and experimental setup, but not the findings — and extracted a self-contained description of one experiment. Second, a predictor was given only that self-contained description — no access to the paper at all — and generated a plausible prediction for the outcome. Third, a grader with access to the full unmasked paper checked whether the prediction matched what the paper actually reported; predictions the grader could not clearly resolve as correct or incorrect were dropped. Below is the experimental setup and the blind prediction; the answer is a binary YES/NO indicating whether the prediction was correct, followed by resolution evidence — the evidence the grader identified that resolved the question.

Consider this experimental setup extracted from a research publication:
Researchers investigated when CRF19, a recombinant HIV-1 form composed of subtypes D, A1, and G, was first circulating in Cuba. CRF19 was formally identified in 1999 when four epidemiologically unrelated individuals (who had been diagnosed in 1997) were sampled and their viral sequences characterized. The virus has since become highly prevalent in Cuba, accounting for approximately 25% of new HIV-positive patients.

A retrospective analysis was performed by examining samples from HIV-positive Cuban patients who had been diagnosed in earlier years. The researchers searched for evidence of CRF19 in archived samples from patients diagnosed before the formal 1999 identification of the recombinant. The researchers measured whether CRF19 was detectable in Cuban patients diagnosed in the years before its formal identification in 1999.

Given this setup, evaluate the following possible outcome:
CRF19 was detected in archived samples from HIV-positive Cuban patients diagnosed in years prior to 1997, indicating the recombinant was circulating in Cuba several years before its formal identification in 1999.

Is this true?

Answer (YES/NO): YES